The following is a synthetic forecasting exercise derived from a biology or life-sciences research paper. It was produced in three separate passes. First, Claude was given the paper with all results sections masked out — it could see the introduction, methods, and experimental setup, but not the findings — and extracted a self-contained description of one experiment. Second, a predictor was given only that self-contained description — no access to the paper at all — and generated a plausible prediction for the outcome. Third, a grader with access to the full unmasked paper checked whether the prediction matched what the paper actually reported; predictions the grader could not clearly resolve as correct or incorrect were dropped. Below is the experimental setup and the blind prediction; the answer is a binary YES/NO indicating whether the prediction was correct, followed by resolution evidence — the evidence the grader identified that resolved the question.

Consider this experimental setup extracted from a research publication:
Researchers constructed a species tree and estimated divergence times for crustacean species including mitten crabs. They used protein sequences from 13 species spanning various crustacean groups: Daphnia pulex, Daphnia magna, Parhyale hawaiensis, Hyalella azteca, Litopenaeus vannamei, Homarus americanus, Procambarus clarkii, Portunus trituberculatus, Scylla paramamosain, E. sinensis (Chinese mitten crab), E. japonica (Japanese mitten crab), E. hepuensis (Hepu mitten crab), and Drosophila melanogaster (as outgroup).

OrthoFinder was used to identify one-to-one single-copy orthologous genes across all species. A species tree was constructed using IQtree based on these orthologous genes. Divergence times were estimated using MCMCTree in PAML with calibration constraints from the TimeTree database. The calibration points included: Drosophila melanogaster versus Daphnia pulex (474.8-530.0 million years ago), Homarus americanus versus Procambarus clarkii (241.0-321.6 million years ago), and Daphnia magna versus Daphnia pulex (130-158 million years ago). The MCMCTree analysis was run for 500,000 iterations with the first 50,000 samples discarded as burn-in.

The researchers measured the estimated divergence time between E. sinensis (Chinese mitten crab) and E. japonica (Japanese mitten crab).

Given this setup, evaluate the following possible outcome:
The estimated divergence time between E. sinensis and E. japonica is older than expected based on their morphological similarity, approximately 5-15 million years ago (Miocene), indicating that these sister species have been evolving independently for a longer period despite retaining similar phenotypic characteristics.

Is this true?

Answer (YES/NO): YES